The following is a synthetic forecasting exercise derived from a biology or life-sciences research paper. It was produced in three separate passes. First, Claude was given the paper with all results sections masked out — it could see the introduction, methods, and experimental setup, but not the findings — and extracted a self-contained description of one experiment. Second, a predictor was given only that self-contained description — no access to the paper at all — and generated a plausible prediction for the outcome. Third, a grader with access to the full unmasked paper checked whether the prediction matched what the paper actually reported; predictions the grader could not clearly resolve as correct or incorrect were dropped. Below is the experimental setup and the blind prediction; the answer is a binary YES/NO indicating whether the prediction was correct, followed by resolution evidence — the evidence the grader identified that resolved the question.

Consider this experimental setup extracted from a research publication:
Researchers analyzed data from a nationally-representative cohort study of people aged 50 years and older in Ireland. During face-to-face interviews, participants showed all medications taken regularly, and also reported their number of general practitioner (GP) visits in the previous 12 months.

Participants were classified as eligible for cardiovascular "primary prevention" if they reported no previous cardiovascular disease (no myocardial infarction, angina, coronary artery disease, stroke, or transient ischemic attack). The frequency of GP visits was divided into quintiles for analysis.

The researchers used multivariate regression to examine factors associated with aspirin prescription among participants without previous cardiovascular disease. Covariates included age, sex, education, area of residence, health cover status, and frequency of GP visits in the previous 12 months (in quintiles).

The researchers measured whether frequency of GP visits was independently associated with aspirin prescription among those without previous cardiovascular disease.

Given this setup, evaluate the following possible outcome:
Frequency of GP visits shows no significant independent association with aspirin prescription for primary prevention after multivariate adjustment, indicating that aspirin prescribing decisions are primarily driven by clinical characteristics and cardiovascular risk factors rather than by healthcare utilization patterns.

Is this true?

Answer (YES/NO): NO